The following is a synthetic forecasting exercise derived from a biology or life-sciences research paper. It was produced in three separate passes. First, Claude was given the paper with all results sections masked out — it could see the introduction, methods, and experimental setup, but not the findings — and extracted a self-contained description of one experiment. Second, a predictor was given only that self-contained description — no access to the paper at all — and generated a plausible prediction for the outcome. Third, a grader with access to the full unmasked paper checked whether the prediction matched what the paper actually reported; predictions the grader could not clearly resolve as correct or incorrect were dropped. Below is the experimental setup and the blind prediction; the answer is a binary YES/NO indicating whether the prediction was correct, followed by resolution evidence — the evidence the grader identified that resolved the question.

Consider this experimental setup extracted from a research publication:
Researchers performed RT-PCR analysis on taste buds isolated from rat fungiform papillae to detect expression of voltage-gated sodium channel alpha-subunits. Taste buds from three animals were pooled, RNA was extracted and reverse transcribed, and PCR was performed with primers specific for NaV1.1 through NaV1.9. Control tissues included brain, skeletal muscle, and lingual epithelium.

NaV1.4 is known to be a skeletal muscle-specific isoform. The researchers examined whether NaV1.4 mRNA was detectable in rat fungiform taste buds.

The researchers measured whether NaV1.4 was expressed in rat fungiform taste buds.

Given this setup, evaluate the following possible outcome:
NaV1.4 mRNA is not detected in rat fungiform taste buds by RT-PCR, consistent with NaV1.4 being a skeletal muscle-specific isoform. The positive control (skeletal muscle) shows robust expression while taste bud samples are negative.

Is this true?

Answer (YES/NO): NO